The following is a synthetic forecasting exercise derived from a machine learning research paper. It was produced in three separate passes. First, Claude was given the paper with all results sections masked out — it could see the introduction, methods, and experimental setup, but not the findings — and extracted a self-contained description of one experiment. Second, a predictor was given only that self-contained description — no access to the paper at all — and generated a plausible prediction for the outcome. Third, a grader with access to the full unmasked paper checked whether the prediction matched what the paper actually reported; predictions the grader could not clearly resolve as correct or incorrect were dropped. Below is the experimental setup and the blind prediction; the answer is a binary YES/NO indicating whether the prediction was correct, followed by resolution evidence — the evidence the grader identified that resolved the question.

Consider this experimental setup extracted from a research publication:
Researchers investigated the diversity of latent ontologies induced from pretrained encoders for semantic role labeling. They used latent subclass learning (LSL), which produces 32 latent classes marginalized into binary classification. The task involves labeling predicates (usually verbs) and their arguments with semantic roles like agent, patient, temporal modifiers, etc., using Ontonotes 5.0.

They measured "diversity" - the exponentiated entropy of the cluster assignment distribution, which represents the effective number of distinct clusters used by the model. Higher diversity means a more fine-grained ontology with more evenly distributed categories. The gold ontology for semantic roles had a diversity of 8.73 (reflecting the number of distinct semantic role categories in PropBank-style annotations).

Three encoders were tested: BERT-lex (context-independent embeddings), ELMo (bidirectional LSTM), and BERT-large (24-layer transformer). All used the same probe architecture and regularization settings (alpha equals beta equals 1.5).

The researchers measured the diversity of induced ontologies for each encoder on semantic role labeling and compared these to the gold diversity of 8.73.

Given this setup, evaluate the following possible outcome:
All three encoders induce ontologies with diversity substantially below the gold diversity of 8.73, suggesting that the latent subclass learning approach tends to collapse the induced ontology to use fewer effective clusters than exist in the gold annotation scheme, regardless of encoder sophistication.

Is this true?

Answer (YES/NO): NO